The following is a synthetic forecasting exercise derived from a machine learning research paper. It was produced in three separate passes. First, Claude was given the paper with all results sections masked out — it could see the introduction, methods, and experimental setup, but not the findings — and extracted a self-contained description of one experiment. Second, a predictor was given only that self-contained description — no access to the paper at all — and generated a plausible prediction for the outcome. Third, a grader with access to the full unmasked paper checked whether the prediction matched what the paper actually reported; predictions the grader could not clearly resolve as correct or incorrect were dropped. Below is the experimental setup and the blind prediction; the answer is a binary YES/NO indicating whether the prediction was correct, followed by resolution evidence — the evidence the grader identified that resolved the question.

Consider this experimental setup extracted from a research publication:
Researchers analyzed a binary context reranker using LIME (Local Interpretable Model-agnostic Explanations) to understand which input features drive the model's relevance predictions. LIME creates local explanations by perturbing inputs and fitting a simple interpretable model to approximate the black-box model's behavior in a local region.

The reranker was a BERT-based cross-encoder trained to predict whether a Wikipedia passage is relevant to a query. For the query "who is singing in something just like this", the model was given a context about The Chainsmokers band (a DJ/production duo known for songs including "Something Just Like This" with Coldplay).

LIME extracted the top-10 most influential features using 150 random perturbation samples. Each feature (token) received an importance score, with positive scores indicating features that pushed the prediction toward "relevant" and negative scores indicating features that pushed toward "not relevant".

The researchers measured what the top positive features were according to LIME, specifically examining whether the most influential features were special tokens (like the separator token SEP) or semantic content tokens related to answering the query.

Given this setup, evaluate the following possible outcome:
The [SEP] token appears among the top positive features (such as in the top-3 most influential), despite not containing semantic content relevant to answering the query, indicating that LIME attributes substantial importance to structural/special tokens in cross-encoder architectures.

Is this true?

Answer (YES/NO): YES